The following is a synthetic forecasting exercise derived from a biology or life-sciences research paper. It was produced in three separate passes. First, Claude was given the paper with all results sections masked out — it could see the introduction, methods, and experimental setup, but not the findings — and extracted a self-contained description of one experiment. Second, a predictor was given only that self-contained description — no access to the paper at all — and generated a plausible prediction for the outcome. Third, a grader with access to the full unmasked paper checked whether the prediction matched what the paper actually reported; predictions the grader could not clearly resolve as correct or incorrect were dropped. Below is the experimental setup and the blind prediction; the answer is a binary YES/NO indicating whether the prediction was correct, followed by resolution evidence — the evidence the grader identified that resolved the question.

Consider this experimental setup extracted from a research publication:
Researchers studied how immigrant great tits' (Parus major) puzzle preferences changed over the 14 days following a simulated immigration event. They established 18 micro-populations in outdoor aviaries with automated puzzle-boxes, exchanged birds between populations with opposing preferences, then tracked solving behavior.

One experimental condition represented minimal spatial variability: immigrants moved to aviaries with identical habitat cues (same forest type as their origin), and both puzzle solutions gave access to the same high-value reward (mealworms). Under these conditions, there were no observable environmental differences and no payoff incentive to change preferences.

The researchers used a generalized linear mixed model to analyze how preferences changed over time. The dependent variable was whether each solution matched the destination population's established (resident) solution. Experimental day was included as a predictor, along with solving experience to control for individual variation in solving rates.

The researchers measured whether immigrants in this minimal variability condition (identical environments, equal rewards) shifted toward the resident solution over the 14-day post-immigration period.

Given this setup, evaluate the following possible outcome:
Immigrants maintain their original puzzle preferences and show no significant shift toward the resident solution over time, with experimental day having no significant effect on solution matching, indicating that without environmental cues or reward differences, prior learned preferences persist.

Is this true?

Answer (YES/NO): NO